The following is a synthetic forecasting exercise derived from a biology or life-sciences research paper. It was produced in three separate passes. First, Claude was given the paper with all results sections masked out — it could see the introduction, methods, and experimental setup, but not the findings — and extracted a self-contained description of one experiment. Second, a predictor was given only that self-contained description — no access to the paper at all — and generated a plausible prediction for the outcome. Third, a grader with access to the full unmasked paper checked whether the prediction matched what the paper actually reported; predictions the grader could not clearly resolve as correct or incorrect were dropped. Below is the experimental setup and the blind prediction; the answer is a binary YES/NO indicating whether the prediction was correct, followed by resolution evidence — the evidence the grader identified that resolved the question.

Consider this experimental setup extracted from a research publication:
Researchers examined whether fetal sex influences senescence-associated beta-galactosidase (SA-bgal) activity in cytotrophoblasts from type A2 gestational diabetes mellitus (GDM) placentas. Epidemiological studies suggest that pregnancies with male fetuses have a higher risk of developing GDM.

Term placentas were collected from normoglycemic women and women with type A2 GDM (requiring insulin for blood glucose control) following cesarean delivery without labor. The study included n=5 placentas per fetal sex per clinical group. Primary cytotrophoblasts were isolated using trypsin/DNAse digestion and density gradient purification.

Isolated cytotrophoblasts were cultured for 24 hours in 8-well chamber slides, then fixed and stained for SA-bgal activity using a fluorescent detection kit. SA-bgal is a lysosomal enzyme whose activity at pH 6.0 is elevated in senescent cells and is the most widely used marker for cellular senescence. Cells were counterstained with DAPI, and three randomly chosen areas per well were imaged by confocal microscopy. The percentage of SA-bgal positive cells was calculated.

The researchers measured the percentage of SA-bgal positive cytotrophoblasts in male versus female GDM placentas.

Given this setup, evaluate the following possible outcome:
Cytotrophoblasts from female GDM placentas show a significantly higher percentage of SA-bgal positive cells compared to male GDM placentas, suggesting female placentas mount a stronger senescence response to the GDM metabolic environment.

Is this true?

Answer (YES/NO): YES